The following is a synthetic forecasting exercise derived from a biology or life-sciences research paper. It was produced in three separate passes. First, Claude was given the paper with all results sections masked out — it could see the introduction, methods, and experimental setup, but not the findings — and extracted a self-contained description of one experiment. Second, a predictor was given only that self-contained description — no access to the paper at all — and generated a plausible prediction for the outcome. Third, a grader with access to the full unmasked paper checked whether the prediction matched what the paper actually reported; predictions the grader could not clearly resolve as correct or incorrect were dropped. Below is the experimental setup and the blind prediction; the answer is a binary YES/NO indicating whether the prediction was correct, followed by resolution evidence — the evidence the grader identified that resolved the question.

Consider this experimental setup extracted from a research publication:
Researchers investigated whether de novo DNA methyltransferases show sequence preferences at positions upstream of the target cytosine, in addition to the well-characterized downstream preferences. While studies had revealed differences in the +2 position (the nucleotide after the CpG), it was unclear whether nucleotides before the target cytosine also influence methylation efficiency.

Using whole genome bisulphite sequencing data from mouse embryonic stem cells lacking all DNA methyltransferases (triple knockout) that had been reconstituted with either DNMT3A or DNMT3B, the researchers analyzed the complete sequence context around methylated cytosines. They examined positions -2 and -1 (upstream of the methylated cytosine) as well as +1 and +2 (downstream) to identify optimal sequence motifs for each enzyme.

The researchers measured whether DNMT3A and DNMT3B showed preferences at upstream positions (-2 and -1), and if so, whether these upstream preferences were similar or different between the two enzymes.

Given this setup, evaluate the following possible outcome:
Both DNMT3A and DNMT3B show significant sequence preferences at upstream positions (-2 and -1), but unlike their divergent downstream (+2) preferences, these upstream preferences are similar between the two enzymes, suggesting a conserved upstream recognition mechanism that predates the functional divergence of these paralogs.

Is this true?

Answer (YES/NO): YES